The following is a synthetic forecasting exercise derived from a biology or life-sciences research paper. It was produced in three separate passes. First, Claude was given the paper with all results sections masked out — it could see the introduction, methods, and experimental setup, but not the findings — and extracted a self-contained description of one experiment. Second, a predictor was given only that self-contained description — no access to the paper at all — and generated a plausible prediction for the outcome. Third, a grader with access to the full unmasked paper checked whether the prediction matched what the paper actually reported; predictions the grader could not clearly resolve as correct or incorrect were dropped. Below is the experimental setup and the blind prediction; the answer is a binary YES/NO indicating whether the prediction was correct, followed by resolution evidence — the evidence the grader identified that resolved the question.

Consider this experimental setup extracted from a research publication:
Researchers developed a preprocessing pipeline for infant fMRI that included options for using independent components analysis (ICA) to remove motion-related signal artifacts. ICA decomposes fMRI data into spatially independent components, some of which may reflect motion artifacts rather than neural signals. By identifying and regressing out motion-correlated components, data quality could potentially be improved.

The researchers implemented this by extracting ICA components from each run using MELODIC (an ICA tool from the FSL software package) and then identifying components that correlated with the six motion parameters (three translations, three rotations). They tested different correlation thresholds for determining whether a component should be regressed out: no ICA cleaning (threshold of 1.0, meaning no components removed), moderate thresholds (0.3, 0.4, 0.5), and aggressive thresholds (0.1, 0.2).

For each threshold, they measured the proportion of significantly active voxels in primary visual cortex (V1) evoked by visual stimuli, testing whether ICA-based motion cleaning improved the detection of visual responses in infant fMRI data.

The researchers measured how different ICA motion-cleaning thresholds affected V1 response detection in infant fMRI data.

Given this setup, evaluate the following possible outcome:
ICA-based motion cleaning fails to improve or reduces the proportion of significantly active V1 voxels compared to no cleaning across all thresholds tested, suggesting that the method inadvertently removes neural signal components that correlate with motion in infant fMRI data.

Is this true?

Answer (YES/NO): YES